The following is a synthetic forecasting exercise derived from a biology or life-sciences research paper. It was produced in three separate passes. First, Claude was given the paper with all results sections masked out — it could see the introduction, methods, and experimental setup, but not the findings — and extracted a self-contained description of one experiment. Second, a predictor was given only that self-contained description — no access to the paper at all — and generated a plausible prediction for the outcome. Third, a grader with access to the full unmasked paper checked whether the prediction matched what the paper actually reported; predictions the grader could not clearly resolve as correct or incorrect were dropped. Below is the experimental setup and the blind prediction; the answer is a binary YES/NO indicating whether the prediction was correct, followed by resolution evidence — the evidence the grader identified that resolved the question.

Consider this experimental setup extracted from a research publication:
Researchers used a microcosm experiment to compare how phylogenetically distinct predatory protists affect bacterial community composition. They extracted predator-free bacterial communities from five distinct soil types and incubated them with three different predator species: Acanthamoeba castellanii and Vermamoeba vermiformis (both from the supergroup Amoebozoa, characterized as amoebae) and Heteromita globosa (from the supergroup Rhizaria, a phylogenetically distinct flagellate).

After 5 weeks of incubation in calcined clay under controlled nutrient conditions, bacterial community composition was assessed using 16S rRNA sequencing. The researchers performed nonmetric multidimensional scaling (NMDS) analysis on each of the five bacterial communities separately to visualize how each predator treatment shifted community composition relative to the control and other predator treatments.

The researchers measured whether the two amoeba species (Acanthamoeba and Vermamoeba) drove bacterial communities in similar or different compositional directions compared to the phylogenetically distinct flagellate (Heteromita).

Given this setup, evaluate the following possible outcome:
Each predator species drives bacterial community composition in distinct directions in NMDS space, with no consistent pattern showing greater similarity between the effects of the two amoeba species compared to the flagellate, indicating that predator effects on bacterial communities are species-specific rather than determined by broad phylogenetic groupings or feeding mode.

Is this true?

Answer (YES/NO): NO